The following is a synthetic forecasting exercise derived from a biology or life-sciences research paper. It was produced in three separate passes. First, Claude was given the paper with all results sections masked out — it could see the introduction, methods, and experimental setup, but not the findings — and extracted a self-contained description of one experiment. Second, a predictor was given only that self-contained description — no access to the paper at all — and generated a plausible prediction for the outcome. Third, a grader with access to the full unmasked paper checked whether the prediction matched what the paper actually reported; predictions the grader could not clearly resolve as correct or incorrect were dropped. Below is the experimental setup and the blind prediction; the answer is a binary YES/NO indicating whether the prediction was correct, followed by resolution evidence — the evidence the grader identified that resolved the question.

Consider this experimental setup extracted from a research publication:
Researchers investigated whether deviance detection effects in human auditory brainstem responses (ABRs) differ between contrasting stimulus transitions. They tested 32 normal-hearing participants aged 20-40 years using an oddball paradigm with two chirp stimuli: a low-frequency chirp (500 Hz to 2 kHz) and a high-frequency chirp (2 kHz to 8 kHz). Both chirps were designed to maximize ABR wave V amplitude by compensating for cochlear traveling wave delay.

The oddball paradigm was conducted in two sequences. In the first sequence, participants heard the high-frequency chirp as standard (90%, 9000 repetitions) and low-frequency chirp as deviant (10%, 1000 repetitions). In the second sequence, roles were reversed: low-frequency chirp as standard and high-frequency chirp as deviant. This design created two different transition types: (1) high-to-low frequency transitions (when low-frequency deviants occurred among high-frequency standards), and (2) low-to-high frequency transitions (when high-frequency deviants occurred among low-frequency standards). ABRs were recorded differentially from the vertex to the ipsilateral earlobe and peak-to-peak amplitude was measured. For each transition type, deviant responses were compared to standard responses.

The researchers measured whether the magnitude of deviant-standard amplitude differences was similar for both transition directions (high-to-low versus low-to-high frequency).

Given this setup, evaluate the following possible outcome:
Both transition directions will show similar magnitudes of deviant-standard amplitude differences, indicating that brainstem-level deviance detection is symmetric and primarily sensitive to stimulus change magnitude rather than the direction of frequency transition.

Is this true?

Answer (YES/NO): NO